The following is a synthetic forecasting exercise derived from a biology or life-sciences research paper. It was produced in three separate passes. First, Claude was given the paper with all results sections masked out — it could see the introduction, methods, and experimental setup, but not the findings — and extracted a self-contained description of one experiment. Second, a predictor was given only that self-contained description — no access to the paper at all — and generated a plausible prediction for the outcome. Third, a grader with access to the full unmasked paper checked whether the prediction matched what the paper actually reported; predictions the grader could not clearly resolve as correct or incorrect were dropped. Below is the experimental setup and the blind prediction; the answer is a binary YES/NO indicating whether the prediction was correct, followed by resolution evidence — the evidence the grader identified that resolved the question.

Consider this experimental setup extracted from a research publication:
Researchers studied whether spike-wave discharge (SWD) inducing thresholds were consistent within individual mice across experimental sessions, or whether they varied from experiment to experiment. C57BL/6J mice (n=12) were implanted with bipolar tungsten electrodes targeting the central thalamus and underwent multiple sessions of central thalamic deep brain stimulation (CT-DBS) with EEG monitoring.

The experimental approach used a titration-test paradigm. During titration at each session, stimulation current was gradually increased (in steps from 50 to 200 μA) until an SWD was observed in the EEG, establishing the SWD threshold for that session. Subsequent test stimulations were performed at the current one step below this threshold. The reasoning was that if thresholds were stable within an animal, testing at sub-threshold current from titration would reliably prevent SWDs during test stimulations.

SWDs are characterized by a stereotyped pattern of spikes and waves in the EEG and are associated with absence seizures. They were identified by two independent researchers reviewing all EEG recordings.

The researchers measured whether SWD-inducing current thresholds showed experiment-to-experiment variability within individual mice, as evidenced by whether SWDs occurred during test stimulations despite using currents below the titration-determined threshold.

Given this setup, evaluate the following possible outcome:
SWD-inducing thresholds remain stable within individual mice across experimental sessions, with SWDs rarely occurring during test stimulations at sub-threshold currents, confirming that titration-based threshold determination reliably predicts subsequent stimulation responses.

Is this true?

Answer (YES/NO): NO